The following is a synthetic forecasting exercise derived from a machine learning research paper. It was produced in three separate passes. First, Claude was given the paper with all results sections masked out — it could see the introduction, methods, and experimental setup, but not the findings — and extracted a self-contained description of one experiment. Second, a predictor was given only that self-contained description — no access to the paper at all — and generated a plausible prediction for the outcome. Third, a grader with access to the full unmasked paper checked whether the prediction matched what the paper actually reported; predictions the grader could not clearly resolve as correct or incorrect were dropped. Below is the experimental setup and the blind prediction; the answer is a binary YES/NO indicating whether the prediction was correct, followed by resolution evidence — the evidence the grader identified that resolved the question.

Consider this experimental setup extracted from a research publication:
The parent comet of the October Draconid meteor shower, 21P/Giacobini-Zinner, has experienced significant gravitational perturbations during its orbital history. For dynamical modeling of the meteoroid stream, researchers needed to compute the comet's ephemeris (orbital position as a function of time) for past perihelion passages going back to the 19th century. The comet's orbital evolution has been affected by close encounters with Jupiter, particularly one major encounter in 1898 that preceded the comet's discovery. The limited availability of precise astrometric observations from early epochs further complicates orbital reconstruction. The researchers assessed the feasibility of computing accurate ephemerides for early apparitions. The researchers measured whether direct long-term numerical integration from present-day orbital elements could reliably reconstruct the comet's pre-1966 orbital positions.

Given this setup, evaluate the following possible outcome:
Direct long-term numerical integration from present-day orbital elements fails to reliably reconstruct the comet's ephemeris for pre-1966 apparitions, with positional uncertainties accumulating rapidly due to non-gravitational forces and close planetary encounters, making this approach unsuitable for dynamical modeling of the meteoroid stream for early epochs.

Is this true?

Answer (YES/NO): NO